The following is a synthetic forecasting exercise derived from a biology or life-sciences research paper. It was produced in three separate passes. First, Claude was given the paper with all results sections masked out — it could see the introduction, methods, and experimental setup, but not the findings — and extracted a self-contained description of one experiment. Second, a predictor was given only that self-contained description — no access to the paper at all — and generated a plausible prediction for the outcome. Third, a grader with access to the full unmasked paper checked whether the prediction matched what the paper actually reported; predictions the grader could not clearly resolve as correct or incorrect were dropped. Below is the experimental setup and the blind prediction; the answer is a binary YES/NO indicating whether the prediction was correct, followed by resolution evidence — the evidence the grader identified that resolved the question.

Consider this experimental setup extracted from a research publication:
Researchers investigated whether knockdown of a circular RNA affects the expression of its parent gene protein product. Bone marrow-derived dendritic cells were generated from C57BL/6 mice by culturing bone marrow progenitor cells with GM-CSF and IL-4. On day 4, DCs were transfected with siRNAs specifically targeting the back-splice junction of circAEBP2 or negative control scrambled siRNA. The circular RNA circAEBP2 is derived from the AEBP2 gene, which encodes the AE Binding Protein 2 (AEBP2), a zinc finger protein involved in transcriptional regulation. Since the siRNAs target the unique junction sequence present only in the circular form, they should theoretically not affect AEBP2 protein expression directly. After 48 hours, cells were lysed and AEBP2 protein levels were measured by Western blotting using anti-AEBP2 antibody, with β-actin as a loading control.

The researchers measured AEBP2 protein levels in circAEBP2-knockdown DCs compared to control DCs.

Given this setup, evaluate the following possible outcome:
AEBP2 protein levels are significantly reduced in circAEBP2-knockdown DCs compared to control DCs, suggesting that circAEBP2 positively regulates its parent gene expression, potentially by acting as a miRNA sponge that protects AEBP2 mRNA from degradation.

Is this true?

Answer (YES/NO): NO